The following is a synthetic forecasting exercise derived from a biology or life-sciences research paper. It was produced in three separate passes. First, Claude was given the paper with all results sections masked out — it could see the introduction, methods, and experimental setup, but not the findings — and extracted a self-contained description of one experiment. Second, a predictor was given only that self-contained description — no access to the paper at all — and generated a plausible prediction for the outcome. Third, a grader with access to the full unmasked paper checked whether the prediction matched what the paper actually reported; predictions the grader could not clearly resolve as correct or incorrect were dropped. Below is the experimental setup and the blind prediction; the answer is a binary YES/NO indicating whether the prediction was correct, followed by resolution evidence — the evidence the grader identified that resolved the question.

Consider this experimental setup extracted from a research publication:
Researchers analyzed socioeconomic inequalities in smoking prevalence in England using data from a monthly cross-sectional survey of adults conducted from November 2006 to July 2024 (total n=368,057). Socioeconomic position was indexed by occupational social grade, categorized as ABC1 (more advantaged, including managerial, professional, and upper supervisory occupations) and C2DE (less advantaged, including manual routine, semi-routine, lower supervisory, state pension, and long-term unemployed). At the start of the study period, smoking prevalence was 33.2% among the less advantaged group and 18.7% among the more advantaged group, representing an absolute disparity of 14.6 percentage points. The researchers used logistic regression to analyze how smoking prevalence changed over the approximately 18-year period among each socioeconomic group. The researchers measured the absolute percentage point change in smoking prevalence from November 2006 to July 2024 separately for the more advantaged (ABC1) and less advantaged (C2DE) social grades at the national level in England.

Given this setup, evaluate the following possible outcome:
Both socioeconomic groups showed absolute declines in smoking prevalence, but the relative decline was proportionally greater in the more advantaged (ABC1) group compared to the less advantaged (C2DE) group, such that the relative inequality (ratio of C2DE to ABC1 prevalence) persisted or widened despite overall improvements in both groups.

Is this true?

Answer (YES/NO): NO